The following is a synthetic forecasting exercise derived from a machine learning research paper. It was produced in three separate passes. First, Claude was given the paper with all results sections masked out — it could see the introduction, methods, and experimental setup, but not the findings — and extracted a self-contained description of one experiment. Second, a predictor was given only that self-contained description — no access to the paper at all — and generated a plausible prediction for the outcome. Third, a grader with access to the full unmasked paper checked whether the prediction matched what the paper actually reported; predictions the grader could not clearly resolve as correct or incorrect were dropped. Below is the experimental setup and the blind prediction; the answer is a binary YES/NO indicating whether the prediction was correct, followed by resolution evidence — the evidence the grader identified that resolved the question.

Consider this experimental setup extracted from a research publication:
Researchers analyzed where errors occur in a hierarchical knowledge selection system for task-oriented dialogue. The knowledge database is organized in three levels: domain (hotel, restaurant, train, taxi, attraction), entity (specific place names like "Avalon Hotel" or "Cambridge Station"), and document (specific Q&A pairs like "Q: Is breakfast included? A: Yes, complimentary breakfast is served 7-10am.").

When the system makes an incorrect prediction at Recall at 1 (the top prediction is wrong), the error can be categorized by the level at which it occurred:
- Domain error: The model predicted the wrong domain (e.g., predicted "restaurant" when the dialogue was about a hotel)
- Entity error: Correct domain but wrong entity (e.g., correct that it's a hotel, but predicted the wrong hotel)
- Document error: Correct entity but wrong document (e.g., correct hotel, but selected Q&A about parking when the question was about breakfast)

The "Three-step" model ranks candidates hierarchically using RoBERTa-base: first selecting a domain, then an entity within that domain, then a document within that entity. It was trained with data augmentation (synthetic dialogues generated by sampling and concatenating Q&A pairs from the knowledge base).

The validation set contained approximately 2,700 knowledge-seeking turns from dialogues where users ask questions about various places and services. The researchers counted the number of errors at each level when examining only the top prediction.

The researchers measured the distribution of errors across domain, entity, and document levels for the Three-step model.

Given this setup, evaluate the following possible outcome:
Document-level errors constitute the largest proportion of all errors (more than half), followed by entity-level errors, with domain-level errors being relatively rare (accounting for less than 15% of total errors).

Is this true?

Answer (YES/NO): YES